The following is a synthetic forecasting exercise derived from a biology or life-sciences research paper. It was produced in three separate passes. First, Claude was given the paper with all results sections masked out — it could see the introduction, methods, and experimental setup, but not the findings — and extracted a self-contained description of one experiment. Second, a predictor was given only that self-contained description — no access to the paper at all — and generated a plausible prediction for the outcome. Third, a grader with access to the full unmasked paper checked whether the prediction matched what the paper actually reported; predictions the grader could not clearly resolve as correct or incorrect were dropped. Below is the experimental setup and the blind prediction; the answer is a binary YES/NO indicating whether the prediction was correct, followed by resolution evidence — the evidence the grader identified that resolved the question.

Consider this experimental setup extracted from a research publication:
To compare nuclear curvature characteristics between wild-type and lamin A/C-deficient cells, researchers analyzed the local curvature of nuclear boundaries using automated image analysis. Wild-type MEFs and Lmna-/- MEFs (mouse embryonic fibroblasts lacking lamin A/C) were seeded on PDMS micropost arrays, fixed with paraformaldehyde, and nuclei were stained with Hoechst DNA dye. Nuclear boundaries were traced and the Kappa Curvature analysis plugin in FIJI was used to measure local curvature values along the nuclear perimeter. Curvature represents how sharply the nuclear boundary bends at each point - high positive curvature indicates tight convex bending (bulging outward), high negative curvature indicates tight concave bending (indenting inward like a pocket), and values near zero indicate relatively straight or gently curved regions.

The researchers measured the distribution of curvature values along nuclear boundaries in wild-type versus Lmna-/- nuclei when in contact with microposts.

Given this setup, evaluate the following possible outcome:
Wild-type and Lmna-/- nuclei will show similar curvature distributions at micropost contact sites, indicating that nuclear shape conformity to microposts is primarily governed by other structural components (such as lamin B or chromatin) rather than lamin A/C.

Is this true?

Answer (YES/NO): NO